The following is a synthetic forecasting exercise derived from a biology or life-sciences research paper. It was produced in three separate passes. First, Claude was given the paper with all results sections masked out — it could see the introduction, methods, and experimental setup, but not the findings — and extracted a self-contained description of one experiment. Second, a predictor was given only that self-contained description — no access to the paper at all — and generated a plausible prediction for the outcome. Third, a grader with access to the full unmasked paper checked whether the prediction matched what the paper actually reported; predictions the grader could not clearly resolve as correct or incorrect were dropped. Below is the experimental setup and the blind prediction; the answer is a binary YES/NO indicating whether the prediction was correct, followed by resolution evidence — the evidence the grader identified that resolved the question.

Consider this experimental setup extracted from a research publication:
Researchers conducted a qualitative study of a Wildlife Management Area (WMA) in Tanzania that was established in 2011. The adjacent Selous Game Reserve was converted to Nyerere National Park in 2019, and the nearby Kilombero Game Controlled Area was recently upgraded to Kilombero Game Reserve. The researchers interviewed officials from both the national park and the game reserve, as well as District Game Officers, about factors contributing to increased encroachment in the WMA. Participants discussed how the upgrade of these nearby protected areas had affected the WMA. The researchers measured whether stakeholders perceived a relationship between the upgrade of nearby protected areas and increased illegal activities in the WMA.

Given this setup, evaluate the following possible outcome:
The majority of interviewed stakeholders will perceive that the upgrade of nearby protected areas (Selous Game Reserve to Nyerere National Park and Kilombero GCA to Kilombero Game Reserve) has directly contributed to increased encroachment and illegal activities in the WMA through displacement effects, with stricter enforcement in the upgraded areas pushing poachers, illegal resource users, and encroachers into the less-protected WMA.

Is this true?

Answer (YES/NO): NO